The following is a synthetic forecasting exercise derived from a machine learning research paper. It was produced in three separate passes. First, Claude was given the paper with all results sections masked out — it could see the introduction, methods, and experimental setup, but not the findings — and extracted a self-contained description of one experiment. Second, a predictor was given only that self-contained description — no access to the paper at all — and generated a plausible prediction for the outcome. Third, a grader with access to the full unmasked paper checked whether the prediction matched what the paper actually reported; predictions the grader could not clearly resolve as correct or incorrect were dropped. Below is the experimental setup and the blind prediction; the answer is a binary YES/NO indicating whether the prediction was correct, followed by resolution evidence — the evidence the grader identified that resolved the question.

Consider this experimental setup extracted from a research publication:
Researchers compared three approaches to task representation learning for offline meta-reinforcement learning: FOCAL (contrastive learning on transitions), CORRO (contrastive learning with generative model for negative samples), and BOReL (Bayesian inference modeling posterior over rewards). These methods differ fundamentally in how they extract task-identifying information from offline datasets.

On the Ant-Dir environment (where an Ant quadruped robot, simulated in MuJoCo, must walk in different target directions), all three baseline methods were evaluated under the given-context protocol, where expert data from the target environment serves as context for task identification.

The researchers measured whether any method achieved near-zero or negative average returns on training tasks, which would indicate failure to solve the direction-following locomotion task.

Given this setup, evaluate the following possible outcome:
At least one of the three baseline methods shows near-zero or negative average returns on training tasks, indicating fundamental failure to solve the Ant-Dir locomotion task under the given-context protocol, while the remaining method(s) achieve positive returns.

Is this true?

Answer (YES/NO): YES